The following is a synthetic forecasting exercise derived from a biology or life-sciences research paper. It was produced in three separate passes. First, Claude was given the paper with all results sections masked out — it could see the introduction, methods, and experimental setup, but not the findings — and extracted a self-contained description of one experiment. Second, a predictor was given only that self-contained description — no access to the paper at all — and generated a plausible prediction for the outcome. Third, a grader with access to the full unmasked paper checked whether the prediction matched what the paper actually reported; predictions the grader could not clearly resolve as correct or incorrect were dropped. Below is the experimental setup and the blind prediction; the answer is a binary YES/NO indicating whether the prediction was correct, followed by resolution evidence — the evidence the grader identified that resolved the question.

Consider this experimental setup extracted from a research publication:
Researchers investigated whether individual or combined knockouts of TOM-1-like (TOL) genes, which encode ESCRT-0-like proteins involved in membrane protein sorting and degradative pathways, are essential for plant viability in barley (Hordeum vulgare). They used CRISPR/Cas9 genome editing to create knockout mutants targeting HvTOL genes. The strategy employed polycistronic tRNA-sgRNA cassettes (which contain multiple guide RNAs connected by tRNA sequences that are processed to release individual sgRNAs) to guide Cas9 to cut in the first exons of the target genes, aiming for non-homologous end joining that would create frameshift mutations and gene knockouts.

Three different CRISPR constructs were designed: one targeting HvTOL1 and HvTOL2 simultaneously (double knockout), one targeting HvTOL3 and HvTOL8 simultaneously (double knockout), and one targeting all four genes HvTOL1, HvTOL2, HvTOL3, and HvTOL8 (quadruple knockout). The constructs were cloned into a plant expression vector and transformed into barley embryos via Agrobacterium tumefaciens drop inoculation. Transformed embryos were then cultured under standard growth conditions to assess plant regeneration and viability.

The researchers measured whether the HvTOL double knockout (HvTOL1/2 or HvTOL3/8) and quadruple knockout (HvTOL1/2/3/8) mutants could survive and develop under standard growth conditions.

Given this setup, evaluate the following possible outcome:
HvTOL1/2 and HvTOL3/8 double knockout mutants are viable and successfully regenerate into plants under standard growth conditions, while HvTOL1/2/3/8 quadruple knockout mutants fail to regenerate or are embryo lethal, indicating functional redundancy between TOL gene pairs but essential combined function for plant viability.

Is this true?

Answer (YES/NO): NO